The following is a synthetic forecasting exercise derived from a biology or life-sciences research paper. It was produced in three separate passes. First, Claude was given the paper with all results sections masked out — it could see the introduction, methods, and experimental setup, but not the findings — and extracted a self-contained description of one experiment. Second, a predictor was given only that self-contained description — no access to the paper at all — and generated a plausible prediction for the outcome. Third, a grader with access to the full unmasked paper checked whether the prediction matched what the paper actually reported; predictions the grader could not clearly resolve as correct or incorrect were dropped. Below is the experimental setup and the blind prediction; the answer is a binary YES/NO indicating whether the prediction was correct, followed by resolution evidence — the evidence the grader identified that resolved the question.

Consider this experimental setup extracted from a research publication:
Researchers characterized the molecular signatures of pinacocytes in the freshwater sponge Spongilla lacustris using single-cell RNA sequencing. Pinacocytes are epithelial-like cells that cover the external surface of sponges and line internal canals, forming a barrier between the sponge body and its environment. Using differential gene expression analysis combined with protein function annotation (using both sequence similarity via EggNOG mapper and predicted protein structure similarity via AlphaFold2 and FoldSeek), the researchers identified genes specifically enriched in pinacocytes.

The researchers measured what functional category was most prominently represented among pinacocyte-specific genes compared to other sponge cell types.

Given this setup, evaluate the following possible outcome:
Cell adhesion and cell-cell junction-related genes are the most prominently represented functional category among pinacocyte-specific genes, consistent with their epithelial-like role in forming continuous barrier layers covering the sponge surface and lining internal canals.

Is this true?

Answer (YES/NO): NO